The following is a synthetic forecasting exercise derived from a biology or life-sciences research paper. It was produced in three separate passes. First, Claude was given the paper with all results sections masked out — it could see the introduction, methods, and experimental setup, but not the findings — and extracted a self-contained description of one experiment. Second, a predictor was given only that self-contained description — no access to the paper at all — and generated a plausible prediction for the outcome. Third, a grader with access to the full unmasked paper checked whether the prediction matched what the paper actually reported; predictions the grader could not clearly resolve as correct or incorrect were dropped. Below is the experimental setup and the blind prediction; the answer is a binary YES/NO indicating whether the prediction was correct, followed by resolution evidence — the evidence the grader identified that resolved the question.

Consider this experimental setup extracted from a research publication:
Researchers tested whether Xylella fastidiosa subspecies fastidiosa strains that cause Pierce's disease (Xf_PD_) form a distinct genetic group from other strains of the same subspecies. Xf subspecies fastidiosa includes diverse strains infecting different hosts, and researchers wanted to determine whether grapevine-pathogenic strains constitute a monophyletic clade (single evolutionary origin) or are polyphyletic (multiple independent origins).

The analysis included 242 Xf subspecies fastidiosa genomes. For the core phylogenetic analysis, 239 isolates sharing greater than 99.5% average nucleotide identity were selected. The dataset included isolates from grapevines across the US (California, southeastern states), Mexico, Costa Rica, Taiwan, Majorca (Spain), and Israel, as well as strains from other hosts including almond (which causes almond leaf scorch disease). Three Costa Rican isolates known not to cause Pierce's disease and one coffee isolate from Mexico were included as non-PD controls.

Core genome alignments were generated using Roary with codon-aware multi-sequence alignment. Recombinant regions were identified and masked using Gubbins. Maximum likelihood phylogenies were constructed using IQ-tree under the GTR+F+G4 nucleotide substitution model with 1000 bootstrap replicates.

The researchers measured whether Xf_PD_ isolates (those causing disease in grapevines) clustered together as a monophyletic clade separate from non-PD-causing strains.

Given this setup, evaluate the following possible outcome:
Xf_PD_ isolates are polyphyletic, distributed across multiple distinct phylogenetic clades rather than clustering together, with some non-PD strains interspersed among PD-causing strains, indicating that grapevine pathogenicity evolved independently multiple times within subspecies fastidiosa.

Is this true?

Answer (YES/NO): NO